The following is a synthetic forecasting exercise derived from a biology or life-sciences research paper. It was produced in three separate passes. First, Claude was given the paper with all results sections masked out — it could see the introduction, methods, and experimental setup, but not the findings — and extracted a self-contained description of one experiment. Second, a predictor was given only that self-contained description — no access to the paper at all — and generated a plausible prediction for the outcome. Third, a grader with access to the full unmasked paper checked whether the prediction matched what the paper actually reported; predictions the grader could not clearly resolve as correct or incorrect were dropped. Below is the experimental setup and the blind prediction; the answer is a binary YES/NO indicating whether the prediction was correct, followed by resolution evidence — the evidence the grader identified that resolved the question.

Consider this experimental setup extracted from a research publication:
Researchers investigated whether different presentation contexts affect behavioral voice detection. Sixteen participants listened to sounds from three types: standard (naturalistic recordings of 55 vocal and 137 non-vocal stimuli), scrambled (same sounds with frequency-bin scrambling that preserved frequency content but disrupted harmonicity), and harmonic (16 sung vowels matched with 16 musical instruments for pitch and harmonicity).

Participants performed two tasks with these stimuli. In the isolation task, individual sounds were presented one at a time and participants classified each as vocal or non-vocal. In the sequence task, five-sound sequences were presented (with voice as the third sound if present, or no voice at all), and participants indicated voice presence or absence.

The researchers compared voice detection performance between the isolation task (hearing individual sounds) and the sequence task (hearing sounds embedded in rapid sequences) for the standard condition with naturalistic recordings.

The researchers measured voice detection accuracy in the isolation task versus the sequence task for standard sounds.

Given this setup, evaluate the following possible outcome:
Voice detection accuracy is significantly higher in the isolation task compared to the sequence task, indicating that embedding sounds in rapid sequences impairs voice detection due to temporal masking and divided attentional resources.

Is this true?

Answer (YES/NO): NO